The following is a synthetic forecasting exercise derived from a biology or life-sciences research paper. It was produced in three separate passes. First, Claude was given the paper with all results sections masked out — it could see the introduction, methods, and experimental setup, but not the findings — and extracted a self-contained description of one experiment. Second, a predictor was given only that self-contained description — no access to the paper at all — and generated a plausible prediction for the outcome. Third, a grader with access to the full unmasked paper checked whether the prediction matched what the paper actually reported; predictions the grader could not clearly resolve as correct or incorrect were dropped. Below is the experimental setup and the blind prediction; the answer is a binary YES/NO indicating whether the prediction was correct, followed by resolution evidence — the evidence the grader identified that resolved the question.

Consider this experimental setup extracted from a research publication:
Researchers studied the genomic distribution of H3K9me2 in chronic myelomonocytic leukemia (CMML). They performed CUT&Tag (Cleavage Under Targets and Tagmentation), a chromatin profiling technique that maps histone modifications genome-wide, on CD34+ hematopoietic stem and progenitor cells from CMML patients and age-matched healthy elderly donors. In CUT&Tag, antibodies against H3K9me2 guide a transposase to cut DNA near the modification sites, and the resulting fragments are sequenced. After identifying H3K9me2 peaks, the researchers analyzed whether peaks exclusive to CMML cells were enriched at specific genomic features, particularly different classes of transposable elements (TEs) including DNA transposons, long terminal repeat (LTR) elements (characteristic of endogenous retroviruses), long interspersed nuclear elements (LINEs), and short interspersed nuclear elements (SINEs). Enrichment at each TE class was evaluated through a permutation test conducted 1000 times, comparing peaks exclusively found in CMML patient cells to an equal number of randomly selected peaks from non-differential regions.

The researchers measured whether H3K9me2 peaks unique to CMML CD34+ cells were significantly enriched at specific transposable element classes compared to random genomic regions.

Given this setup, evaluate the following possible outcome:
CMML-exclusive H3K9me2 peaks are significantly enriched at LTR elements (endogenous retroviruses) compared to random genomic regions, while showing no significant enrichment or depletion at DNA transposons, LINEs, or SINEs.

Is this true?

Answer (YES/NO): NO